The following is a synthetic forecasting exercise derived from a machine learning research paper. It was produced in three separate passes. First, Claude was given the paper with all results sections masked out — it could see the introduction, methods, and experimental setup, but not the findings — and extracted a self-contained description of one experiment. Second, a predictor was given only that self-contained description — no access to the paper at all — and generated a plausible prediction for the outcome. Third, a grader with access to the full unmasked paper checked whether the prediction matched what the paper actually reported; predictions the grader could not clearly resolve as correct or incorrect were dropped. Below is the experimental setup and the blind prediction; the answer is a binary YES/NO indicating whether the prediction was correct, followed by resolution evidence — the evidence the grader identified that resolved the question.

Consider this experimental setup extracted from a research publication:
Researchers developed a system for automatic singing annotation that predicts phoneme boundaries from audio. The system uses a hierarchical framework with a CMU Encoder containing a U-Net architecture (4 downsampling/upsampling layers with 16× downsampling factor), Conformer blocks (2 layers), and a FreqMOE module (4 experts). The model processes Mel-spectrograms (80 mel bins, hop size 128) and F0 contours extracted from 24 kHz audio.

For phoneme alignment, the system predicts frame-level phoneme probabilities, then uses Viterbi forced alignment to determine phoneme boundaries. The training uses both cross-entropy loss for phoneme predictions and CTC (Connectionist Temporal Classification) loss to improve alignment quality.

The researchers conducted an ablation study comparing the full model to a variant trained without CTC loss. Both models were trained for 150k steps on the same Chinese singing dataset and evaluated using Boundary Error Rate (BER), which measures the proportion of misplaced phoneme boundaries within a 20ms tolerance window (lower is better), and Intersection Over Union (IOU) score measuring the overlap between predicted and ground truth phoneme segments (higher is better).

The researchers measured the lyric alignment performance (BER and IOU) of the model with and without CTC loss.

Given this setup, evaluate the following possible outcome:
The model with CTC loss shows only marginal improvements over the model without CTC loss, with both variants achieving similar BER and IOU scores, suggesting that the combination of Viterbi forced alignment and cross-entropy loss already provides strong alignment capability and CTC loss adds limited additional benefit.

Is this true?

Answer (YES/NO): NO